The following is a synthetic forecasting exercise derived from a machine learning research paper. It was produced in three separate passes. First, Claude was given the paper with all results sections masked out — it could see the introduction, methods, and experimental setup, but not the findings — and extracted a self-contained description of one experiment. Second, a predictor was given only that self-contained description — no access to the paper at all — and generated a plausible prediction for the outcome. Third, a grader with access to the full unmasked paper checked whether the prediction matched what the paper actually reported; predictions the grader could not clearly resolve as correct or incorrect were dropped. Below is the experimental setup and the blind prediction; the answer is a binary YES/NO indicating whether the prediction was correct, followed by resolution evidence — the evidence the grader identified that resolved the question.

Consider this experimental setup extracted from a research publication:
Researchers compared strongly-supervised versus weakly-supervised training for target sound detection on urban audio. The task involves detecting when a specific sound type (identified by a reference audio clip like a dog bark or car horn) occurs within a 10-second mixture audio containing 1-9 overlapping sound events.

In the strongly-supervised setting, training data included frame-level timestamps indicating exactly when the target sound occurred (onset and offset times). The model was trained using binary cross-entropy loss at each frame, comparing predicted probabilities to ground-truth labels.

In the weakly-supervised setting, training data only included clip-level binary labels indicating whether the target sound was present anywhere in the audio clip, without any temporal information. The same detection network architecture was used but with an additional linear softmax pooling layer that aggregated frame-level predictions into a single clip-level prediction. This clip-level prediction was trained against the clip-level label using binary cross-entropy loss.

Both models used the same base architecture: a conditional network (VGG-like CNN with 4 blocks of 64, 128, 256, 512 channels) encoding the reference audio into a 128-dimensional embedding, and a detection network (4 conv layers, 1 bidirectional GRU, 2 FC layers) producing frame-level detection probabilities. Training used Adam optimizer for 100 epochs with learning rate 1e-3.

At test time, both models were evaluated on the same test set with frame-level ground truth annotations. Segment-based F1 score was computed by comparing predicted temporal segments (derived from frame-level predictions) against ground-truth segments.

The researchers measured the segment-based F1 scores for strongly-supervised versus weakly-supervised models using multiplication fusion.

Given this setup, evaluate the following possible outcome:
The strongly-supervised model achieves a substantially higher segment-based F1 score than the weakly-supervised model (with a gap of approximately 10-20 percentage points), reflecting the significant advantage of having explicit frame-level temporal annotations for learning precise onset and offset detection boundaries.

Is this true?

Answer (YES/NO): YES